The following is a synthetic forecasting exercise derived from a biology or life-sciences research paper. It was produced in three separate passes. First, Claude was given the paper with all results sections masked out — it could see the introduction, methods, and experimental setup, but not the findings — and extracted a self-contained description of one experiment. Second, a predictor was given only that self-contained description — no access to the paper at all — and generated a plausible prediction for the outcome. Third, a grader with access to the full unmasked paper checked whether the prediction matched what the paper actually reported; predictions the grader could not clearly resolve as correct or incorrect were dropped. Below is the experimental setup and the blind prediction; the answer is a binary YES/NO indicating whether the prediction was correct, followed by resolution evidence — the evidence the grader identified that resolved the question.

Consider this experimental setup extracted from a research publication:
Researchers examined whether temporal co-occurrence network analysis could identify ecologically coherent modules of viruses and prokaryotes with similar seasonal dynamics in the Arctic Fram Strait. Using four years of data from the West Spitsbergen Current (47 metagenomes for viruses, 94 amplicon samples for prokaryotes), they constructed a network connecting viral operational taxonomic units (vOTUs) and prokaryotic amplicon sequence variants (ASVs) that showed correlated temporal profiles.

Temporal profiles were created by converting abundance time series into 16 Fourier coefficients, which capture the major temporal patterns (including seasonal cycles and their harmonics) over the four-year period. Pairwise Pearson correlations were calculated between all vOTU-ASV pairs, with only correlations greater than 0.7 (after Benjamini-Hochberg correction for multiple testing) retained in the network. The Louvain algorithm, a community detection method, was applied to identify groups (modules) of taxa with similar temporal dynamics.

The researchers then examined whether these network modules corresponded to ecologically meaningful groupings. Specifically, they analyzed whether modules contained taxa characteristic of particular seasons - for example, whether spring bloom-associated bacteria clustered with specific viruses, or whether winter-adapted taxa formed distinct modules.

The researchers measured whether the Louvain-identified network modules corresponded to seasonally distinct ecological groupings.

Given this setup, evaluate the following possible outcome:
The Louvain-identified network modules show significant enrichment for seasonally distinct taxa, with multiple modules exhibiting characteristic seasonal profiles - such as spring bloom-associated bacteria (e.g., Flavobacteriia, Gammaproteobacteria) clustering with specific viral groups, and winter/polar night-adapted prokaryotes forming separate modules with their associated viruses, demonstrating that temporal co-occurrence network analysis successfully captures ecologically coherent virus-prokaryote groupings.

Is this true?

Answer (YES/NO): YES